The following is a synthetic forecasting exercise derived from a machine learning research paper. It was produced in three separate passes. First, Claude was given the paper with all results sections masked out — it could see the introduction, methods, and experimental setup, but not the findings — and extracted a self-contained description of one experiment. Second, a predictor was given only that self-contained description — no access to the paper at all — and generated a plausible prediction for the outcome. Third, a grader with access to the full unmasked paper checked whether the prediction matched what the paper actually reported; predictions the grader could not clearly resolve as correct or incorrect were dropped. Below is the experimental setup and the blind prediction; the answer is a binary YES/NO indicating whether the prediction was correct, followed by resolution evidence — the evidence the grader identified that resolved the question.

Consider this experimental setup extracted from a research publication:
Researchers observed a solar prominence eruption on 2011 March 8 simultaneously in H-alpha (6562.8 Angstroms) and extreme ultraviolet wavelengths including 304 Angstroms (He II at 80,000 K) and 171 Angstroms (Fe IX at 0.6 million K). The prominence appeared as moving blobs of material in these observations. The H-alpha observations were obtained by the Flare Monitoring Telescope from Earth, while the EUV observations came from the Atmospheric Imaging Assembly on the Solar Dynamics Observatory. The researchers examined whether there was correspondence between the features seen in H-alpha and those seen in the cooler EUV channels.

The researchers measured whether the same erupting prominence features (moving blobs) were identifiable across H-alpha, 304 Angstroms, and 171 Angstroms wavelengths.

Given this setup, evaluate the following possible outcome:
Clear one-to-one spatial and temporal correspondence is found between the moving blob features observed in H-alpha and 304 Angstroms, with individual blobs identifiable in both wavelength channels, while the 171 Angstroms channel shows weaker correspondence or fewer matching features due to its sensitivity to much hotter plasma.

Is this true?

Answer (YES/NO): NO